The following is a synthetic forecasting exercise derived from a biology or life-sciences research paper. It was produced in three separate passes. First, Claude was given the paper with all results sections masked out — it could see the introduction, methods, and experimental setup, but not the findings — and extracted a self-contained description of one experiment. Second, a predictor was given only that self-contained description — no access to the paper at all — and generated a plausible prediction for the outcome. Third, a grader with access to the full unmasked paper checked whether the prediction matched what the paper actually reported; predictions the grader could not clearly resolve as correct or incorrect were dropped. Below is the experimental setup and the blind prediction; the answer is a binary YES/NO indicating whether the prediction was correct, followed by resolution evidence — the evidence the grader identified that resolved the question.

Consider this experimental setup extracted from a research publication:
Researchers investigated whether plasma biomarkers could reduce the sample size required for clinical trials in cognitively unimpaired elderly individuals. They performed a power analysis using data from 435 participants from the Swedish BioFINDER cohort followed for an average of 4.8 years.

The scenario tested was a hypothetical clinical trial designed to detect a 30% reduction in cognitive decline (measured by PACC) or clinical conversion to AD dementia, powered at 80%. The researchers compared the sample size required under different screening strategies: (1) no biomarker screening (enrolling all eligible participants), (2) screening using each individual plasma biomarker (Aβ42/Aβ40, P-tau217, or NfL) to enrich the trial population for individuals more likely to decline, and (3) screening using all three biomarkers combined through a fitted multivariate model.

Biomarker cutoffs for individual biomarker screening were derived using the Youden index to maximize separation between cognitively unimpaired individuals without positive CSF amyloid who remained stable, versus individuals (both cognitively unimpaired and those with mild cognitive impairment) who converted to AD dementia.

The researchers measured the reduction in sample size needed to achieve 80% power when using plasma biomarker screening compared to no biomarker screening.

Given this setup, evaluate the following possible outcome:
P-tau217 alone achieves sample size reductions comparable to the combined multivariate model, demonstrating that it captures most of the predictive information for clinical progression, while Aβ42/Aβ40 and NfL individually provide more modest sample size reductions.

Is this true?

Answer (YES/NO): NO